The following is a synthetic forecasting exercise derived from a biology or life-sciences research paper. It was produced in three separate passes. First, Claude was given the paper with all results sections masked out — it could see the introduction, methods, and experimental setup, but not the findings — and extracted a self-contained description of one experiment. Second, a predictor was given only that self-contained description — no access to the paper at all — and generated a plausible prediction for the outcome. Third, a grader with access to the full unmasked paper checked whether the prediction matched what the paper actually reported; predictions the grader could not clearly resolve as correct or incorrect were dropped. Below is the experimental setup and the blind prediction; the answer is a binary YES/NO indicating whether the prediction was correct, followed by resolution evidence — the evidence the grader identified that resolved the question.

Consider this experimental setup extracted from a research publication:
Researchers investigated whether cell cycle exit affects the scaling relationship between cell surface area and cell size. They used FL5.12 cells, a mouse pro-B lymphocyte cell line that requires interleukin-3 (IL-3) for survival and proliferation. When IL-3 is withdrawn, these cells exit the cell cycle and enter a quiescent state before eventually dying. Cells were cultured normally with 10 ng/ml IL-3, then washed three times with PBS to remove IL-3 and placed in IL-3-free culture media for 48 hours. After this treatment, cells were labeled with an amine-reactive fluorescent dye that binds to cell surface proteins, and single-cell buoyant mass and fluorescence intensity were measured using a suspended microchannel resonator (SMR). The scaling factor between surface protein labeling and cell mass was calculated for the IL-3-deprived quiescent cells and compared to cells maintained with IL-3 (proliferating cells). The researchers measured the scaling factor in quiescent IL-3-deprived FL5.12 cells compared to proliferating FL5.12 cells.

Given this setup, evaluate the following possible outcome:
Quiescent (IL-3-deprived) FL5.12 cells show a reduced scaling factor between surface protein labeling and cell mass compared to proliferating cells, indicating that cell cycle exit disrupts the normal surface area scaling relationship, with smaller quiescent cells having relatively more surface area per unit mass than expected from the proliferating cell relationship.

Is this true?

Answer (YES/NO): NO